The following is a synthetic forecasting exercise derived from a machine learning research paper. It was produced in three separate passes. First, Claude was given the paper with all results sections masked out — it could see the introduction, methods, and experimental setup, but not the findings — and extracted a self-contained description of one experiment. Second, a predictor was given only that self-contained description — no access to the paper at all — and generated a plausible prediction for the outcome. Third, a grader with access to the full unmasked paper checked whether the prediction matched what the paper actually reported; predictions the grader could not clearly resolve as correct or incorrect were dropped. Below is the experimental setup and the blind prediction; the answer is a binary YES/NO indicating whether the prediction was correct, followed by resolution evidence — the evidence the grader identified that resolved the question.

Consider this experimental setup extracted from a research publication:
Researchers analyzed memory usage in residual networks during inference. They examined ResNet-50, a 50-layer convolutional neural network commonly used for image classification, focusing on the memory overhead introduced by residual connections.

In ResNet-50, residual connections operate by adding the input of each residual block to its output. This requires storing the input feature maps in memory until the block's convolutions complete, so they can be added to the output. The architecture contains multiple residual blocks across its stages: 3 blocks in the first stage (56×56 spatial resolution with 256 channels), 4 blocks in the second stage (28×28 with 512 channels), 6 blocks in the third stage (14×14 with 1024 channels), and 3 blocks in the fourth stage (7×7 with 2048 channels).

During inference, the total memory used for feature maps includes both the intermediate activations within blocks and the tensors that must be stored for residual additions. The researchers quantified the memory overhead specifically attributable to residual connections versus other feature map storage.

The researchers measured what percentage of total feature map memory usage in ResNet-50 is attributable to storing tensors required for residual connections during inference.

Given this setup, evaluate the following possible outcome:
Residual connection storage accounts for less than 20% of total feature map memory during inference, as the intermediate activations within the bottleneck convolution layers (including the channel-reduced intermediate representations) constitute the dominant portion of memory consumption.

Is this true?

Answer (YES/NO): NO